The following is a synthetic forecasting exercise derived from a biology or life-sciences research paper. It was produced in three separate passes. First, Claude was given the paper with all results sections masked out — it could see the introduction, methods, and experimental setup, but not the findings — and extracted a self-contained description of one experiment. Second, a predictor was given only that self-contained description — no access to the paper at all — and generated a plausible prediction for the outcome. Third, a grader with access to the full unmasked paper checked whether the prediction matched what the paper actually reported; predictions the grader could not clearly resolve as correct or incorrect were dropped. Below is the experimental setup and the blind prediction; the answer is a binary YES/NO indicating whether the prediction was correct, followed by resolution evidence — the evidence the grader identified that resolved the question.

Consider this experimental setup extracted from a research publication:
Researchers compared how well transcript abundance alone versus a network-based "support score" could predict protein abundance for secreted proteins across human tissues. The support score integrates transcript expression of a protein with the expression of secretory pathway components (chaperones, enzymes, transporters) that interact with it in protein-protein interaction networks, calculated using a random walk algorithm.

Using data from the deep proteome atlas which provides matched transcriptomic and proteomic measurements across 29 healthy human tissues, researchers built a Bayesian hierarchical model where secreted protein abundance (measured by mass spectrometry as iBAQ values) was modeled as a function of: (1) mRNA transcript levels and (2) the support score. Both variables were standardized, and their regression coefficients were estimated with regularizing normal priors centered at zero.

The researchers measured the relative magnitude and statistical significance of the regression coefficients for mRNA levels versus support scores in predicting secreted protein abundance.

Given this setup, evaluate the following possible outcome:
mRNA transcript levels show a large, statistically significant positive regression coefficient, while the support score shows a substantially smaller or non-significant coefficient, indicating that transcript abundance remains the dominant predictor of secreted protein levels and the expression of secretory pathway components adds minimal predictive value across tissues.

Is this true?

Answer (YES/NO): NO